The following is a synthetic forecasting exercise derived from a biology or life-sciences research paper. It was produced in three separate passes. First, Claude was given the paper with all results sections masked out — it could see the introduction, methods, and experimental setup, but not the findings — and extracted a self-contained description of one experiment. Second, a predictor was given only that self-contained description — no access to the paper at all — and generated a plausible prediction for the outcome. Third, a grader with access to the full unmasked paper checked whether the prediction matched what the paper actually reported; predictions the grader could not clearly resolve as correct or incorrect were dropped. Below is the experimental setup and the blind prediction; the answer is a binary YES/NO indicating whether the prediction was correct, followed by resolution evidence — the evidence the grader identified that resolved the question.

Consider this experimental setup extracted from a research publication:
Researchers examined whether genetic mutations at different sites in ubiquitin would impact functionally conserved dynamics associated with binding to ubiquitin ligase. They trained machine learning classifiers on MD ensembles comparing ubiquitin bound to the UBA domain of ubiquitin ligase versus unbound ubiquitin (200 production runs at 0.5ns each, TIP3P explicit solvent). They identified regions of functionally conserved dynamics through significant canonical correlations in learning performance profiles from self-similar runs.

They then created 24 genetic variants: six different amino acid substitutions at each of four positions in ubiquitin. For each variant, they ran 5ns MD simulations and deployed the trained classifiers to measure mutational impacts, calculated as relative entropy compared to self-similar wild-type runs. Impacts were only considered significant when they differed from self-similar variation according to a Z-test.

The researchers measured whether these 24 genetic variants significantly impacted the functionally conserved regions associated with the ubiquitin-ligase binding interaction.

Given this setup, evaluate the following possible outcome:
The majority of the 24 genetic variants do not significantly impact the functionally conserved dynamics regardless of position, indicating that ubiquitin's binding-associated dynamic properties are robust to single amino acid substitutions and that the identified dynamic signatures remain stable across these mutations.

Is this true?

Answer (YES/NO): YES